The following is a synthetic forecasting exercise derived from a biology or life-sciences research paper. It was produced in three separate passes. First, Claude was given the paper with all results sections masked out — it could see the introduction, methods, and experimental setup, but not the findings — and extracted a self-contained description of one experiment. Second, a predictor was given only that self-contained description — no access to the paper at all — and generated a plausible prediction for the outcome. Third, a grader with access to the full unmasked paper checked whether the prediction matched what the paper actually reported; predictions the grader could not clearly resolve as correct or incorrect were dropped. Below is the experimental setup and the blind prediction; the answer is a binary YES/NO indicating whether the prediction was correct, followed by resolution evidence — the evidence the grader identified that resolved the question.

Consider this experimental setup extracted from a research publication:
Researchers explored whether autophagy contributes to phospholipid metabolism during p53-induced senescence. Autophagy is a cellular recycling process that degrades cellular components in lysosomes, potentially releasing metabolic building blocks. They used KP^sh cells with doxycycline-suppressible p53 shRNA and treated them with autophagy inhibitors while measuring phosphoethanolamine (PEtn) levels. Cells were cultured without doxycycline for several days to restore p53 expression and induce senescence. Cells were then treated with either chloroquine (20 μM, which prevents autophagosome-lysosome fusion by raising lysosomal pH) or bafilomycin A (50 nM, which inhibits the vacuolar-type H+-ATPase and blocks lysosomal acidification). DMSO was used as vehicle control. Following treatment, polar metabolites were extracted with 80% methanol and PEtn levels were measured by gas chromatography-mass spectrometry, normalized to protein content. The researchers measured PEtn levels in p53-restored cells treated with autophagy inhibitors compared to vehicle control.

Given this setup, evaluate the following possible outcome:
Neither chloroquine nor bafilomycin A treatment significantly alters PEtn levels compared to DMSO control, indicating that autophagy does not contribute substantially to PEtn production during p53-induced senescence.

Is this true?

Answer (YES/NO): NO